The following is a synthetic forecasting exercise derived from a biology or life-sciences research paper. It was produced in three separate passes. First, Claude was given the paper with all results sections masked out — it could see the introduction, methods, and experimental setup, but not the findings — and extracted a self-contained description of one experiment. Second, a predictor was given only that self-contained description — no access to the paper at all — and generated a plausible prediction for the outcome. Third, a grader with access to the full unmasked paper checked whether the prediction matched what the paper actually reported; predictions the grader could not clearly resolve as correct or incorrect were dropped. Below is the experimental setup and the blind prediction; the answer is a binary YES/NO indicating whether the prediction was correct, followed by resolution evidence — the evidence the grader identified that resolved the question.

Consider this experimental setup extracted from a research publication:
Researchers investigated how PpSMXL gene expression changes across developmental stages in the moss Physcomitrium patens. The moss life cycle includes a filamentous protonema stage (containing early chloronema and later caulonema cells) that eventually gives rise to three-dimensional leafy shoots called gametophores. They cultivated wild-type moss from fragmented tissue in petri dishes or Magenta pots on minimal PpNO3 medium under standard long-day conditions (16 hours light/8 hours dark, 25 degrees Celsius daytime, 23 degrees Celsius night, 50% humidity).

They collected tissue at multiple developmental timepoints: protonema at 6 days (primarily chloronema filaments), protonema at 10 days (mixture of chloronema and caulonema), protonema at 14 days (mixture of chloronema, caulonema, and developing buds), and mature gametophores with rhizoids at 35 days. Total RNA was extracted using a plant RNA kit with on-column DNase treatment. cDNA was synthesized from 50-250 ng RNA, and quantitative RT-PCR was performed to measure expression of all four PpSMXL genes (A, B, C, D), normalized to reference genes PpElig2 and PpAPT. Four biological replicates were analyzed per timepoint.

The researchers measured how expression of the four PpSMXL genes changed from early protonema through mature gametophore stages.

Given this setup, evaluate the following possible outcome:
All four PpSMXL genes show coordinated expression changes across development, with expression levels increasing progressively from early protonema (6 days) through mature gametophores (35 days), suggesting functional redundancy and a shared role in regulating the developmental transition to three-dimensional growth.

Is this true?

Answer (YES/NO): NO